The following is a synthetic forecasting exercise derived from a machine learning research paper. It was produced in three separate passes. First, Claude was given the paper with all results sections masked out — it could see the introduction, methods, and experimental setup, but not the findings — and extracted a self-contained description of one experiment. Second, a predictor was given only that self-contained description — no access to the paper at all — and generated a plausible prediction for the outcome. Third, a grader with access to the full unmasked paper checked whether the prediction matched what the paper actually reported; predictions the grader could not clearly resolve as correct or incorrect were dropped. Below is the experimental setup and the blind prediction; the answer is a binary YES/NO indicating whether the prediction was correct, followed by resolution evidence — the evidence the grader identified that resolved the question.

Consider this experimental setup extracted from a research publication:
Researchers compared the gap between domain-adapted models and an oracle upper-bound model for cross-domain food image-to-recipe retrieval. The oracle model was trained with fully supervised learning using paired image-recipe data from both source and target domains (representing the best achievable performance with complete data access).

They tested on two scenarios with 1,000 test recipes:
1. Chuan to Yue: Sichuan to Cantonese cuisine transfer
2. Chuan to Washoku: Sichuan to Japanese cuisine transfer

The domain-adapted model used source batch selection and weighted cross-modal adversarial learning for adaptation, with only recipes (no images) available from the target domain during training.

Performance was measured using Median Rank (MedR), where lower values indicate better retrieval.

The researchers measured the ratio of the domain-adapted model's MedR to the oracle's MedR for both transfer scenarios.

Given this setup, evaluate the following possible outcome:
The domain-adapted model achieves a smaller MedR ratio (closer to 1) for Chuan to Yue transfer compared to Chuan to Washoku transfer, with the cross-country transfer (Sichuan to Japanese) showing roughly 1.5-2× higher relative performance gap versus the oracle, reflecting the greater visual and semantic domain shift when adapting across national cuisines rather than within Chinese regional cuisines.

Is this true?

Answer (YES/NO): YES